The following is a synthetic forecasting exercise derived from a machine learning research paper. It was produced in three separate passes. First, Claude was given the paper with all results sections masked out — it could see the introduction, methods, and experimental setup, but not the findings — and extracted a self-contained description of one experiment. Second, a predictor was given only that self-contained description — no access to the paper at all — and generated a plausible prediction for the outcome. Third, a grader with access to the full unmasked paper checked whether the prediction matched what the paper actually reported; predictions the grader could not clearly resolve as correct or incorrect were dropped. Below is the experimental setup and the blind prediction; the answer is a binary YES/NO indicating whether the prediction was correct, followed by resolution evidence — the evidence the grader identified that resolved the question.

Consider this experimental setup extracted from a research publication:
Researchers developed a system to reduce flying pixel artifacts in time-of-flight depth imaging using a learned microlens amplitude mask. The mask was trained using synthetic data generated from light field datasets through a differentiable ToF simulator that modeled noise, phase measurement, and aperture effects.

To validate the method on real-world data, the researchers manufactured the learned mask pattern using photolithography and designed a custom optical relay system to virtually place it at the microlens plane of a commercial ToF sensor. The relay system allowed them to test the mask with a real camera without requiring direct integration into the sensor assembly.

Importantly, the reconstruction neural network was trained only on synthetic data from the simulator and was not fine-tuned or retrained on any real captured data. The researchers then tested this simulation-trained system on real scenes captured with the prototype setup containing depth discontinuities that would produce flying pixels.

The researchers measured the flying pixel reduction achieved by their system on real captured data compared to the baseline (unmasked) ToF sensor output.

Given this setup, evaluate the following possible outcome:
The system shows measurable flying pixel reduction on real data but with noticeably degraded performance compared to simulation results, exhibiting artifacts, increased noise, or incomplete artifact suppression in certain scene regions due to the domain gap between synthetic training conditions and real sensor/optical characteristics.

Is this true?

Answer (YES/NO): NO